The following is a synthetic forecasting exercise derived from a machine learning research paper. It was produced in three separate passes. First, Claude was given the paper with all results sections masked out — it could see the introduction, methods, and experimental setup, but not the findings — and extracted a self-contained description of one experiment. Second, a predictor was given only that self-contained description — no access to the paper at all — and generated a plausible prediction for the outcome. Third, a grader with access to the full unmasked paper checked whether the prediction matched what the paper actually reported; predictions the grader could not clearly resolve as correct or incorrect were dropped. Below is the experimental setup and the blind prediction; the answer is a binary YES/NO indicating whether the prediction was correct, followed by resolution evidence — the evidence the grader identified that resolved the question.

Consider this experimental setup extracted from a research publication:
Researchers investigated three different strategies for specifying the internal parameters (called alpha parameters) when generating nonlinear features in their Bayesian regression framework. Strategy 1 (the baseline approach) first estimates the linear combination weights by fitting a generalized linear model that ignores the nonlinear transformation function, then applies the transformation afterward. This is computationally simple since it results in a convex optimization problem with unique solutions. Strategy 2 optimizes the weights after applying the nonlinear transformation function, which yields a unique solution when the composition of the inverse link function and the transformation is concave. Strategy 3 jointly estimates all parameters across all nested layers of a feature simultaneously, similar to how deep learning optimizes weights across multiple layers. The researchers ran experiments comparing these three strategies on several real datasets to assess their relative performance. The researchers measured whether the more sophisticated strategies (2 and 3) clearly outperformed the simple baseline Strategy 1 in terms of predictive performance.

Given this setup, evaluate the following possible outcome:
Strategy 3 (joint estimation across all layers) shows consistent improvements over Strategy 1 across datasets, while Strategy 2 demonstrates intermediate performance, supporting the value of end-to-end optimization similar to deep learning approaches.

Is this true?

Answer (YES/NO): NO